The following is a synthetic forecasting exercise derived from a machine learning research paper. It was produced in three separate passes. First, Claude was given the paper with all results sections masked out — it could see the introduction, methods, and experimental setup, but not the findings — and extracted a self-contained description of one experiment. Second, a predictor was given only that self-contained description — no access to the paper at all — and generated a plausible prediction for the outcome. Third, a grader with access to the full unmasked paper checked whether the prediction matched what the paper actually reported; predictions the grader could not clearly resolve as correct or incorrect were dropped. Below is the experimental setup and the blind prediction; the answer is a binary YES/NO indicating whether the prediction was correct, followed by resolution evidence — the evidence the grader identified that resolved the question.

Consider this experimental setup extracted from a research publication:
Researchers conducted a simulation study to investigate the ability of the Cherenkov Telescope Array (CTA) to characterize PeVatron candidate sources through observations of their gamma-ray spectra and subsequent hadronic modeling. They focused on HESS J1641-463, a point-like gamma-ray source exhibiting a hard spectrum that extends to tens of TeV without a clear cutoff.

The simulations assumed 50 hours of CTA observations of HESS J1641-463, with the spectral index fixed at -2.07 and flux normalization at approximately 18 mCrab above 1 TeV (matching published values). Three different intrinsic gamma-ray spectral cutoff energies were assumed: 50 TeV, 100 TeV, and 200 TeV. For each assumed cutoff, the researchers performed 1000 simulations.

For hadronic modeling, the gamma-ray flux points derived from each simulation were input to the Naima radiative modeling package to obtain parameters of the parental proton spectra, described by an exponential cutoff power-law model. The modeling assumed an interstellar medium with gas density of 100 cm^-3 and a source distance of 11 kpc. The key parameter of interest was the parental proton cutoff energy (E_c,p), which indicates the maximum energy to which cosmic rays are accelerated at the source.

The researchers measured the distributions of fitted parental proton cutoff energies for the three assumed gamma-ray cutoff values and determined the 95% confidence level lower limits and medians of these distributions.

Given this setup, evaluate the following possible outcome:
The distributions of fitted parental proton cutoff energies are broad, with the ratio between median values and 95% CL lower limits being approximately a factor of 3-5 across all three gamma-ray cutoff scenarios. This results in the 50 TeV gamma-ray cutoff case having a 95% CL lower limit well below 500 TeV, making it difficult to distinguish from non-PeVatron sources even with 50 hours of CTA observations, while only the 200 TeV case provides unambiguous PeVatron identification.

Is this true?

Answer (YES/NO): NO